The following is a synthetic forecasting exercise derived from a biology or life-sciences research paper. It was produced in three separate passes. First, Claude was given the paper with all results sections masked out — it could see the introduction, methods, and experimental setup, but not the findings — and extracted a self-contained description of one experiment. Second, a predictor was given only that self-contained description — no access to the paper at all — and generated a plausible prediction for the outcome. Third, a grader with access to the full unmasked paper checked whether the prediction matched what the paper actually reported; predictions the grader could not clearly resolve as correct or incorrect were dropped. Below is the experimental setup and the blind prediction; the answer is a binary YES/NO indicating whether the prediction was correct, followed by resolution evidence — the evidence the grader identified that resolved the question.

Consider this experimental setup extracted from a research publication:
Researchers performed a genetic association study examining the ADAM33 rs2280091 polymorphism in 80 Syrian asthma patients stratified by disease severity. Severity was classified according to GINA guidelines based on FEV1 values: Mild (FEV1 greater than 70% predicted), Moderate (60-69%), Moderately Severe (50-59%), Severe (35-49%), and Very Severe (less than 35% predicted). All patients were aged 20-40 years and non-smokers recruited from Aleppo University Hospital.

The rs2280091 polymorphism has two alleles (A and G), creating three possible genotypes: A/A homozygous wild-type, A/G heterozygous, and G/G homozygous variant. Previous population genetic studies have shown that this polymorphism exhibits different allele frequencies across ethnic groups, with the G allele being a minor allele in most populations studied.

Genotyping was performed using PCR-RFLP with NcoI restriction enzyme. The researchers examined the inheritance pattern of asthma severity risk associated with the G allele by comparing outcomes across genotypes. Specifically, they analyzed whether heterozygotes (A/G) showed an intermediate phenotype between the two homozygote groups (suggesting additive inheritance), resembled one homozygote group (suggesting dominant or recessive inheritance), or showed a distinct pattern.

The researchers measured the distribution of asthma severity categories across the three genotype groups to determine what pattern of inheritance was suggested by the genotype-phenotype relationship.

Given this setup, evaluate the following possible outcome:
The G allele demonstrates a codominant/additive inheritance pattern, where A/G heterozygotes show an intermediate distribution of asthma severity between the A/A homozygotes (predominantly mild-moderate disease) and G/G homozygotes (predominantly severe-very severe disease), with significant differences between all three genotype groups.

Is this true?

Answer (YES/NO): NO